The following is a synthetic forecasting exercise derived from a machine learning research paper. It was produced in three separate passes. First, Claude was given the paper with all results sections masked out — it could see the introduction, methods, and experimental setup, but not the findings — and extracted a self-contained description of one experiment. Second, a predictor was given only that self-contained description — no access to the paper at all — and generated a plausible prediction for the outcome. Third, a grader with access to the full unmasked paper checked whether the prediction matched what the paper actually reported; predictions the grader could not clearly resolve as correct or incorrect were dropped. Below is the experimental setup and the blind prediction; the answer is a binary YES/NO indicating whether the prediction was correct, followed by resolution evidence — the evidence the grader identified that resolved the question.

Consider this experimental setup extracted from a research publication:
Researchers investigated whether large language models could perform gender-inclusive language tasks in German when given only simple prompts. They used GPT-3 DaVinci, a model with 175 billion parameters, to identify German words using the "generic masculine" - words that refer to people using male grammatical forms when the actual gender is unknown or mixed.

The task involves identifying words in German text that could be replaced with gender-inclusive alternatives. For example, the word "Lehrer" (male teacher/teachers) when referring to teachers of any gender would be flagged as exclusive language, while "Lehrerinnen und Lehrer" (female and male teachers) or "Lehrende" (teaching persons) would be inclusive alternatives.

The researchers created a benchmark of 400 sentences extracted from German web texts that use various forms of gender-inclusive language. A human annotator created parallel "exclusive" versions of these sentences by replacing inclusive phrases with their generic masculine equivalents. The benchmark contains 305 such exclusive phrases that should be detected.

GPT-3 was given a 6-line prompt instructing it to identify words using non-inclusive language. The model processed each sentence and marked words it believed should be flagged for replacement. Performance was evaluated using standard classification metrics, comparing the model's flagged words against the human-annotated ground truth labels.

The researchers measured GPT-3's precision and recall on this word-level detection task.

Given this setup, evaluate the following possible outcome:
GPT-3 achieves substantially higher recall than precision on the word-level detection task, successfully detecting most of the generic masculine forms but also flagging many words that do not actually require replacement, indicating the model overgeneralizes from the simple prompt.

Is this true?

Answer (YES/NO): YES